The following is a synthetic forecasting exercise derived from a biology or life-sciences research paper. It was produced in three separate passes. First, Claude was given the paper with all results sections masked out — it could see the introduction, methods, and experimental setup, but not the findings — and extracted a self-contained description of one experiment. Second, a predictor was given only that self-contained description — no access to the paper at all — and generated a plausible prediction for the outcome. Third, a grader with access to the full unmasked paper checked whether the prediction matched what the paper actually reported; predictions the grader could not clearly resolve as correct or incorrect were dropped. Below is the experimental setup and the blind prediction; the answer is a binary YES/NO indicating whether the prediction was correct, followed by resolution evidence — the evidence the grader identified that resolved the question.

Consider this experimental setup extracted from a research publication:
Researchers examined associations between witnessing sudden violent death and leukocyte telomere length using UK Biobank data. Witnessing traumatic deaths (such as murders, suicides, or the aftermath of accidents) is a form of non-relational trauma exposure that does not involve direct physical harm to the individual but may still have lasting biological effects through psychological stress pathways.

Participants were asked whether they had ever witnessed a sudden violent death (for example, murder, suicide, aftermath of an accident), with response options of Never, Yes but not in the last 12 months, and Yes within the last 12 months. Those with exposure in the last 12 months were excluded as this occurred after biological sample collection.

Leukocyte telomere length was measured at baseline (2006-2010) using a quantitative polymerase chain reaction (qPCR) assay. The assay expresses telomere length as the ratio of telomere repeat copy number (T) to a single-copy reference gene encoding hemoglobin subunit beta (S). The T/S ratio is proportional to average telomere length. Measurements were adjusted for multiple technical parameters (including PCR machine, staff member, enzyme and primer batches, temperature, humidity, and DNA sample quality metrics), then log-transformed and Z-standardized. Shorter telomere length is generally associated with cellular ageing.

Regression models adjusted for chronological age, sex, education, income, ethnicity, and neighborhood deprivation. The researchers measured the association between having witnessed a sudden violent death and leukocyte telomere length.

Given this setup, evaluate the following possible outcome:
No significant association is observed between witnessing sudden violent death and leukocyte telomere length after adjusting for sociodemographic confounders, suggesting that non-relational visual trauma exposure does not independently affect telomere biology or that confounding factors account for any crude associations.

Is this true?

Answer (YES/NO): YES